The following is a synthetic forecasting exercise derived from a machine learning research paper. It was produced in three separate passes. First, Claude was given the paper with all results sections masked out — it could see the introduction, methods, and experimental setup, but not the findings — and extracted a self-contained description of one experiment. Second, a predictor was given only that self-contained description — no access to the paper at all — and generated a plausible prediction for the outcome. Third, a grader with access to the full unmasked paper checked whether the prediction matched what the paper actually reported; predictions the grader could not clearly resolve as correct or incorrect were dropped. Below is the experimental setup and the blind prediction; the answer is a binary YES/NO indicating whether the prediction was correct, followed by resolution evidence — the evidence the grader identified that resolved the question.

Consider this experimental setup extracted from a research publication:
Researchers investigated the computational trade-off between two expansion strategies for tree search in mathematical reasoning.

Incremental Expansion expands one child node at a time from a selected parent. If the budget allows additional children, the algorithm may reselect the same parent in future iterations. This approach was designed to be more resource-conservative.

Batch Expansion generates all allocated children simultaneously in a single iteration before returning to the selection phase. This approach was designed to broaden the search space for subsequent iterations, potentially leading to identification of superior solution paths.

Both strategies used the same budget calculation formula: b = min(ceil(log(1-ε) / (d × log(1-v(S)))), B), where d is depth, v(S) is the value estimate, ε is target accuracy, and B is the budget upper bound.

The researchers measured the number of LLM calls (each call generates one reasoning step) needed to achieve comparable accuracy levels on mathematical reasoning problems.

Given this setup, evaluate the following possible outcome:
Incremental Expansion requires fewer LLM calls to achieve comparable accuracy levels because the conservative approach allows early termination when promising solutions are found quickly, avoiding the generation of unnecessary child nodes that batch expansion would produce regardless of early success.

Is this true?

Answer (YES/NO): YES